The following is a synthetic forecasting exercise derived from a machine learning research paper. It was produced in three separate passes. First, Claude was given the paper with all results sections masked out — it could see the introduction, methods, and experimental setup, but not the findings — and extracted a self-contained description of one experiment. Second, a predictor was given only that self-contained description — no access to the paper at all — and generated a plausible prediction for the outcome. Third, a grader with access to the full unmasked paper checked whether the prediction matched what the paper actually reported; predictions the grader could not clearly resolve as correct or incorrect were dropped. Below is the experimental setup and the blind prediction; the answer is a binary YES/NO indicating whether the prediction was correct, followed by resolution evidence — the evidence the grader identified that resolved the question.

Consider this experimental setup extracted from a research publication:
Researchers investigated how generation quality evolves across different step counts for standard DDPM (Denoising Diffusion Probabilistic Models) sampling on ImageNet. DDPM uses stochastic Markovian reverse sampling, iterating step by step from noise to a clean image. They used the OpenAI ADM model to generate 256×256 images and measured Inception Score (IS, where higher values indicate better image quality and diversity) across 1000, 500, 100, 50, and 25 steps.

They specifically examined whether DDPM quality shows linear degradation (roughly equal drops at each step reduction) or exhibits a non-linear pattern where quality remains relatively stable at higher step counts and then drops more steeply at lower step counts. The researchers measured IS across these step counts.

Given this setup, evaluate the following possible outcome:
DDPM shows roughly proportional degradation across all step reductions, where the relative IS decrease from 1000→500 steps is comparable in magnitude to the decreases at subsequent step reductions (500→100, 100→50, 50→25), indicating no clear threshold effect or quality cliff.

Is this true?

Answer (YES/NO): NO